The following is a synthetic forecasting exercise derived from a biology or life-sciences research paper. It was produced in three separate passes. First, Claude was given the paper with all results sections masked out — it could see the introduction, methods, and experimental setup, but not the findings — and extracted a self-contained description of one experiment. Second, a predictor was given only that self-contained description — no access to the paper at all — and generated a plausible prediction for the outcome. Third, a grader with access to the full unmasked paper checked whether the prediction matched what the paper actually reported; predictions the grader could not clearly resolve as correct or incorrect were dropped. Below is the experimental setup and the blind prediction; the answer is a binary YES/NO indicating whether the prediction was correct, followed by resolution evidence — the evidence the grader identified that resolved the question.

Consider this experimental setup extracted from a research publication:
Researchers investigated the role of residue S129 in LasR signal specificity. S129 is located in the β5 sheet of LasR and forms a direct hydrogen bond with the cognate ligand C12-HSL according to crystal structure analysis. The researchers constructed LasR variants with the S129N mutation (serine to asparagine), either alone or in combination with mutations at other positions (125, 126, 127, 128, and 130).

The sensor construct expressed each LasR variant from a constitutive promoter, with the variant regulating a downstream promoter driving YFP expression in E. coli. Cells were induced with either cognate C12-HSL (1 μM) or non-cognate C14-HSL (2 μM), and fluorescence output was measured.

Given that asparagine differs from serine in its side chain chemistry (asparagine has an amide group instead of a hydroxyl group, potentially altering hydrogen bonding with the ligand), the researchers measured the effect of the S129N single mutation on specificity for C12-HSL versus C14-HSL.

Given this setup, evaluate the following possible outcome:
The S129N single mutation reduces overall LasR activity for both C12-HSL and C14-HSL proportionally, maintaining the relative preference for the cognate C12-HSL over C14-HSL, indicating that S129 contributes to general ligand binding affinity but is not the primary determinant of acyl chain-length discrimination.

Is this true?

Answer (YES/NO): NO